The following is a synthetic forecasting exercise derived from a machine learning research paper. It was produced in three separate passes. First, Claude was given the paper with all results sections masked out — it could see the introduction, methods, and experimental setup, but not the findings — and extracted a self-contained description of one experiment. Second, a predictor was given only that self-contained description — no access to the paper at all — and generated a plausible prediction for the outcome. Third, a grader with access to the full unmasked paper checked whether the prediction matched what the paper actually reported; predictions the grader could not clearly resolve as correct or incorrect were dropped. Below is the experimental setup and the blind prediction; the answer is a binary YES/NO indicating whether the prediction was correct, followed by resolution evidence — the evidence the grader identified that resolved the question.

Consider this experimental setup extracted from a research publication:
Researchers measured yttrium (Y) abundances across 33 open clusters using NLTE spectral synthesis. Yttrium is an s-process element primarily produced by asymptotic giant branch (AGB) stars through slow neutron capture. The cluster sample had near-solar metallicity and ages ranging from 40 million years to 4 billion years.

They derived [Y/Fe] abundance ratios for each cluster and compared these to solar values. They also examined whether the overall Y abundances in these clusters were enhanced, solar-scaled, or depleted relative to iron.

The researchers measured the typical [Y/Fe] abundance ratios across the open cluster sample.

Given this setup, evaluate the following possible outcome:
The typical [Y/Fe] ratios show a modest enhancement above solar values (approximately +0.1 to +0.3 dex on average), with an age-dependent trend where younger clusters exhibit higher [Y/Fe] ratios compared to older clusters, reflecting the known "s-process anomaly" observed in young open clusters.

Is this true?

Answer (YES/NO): YES